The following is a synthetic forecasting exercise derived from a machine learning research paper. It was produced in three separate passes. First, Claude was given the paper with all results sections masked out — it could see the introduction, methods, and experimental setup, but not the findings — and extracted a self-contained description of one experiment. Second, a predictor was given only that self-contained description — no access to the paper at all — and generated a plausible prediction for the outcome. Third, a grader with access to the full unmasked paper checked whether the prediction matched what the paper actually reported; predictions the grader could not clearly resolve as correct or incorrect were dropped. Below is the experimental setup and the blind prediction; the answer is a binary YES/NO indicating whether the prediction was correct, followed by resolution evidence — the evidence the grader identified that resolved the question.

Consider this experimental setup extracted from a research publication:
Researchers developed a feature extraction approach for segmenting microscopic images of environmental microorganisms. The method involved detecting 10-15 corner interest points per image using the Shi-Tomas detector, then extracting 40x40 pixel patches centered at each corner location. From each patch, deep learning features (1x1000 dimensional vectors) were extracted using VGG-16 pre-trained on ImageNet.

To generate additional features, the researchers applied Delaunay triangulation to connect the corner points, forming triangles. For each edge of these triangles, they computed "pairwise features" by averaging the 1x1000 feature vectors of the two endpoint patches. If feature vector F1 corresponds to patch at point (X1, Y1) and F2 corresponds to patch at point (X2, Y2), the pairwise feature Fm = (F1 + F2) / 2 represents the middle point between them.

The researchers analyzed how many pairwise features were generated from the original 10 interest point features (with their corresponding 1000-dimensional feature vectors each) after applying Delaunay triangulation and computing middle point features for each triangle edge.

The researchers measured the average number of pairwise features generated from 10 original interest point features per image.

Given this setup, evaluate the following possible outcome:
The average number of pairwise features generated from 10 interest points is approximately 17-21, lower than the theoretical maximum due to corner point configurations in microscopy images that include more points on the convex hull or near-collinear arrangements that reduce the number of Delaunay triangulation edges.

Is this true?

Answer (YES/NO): NO